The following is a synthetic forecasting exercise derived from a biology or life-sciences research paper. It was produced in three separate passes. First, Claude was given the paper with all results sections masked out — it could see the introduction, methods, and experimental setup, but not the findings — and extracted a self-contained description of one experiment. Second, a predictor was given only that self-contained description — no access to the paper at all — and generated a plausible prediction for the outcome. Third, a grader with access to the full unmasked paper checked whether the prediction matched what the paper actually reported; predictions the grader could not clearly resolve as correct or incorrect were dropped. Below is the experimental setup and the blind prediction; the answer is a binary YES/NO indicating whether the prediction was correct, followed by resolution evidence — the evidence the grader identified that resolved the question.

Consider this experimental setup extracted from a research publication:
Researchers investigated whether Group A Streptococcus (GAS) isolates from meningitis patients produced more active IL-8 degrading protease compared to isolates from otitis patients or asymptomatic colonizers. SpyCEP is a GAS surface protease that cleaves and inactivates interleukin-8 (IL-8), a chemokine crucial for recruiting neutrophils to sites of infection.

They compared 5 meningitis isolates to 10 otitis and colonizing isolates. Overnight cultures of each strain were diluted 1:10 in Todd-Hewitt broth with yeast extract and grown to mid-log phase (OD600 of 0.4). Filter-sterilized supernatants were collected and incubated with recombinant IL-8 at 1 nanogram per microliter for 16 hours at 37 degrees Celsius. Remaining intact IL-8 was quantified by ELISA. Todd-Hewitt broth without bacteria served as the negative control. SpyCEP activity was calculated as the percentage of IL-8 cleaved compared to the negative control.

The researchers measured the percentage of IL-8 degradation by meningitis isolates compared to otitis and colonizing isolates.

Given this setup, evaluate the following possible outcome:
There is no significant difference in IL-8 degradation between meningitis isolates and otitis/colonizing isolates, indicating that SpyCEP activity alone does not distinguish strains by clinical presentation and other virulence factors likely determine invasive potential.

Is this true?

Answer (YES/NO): NO